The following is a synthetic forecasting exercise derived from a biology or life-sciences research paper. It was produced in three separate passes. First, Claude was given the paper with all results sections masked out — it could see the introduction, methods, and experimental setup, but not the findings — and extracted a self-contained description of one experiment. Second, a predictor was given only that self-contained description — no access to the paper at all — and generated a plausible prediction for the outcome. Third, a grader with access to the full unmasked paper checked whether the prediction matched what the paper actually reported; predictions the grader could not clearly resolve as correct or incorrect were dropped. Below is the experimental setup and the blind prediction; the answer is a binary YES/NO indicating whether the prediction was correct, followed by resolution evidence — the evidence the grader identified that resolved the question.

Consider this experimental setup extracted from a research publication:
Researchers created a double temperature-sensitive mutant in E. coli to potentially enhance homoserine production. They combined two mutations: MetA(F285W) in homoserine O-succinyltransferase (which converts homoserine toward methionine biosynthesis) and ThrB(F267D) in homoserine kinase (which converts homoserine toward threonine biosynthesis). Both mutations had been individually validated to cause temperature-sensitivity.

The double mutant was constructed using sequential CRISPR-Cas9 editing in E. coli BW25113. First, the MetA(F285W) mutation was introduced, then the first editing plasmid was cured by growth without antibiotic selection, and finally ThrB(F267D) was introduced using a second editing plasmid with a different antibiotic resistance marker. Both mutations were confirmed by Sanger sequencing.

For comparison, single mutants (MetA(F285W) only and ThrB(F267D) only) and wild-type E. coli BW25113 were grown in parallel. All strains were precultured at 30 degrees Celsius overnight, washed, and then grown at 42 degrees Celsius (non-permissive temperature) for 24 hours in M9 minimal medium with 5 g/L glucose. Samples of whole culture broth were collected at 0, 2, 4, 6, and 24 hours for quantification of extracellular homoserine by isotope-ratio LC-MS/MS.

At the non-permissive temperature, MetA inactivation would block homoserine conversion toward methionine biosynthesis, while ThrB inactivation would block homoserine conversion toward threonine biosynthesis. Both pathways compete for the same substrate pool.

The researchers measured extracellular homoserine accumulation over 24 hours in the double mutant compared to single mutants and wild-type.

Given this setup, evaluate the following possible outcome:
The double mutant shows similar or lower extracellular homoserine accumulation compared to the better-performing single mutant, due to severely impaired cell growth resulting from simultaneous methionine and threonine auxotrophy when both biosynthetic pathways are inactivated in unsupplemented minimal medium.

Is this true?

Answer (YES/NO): NO